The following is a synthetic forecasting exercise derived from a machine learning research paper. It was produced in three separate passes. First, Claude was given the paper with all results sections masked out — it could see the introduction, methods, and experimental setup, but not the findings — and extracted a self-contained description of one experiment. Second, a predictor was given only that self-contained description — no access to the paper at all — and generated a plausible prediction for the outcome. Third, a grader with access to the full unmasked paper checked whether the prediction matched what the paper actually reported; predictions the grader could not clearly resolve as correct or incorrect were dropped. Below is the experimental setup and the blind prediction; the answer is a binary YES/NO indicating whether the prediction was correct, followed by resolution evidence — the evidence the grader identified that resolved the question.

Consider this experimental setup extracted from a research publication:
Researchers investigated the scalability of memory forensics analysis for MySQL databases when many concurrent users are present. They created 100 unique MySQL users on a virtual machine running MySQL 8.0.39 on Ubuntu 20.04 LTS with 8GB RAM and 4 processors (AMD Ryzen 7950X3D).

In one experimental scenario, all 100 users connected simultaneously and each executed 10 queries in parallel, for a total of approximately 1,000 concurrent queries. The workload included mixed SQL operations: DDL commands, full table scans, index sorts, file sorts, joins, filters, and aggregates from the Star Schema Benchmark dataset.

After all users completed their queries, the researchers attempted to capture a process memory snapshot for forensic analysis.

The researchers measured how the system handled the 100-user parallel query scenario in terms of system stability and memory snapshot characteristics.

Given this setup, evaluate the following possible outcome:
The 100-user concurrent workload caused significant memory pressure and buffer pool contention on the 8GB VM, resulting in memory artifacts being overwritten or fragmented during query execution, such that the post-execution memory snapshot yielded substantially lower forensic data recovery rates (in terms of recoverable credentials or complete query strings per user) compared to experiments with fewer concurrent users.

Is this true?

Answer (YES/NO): NO